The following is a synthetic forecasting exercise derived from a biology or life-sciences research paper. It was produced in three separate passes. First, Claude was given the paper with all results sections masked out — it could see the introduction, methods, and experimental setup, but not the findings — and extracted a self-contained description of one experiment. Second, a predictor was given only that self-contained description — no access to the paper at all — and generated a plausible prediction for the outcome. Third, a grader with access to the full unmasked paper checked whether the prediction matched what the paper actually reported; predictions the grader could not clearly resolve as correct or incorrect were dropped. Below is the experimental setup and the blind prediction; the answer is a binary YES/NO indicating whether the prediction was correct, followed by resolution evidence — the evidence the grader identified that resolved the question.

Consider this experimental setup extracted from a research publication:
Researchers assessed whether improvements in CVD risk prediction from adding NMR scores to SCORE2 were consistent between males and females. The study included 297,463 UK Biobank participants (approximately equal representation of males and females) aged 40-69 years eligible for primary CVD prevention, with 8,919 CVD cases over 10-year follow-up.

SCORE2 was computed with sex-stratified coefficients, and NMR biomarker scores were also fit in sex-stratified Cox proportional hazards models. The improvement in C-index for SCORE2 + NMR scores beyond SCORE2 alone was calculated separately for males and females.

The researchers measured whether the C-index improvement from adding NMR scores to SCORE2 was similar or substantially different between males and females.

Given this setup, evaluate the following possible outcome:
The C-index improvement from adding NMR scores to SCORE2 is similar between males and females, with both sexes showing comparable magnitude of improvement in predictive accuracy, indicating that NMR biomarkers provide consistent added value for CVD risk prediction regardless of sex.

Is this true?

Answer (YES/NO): YES